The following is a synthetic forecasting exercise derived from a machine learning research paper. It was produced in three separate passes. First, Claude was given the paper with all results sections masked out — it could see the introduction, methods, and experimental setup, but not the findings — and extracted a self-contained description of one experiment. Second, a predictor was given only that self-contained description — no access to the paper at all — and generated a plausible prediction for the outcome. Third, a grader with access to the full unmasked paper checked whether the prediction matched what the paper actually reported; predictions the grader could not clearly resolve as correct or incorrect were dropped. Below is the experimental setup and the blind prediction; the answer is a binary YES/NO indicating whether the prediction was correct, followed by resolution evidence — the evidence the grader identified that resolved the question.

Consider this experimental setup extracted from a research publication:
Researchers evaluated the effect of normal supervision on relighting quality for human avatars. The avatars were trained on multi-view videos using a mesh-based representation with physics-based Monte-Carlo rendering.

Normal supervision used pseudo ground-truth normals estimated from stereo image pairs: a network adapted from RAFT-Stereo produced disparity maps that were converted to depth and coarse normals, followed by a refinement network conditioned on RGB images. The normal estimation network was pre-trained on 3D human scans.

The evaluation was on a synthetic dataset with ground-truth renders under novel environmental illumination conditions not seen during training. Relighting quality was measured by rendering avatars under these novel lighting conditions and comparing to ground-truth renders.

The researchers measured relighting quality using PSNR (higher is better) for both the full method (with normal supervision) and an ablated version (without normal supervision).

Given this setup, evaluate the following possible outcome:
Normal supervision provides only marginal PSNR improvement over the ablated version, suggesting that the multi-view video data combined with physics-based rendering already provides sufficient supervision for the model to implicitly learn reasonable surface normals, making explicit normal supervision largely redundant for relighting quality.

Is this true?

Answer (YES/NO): NO